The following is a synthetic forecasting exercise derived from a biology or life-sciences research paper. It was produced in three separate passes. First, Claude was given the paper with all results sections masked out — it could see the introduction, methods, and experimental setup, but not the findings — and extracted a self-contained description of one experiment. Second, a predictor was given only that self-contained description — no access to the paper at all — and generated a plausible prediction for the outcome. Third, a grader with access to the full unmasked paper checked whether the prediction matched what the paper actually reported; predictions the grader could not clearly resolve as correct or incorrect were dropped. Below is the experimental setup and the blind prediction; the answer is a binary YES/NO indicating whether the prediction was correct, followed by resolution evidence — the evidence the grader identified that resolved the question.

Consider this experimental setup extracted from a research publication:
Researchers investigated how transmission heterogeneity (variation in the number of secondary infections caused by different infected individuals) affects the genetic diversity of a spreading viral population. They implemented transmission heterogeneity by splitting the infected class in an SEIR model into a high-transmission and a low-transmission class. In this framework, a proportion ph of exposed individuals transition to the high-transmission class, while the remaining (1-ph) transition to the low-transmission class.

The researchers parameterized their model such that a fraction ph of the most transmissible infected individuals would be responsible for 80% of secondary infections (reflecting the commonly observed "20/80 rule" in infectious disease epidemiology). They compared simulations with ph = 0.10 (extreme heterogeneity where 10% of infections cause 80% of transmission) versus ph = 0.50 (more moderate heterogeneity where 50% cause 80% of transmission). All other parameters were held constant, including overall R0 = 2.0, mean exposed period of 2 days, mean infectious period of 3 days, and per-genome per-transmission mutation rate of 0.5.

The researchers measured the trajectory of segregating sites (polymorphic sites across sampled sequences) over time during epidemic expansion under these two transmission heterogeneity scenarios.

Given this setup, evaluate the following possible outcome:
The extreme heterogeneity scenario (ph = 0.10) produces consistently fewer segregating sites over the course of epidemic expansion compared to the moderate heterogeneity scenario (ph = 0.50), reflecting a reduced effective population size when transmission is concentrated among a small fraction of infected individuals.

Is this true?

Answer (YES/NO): YES